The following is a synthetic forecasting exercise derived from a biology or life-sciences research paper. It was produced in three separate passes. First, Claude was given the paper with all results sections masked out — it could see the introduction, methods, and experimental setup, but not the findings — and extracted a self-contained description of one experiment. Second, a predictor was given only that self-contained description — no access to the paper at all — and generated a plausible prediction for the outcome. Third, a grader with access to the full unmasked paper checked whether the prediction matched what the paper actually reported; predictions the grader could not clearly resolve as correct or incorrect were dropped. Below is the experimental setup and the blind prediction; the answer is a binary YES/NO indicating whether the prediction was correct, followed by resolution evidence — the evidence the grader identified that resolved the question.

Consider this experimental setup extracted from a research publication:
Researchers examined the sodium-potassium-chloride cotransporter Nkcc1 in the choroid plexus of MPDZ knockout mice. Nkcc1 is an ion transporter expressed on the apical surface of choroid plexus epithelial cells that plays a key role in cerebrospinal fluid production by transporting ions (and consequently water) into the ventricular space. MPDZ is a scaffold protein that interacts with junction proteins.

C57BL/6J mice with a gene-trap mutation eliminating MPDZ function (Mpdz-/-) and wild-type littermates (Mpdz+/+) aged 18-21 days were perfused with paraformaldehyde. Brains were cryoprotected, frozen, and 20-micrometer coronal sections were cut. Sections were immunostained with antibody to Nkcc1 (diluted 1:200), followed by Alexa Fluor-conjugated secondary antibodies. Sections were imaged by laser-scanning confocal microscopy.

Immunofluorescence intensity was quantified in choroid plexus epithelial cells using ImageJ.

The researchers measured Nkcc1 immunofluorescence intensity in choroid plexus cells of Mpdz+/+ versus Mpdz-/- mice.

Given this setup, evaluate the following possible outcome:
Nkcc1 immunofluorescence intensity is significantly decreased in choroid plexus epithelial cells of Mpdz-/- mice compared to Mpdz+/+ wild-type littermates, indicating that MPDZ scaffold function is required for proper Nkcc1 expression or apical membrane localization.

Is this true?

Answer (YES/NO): NO